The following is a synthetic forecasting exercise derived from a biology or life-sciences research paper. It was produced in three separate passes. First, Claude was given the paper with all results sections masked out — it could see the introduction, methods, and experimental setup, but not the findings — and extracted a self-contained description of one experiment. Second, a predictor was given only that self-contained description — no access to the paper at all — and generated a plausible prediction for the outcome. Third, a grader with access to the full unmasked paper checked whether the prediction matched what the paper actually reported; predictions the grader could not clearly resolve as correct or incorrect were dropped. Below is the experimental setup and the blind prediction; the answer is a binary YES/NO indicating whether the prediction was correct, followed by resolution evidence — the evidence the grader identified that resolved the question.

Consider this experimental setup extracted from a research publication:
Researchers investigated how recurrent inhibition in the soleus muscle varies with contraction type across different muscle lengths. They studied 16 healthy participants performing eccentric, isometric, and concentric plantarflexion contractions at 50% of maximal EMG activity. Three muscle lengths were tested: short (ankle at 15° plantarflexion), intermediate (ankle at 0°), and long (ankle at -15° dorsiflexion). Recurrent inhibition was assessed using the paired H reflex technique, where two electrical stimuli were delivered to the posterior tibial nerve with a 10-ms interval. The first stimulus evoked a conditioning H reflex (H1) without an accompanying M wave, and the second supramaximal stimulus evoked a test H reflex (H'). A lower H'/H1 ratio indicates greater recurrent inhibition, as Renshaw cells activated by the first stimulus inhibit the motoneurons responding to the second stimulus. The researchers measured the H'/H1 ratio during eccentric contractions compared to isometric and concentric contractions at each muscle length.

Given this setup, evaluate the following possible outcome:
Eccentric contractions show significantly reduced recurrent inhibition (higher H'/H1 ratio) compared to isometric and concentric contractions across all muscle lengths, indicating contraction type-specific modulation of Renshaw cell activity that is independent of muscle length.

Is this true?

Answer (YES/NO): NO